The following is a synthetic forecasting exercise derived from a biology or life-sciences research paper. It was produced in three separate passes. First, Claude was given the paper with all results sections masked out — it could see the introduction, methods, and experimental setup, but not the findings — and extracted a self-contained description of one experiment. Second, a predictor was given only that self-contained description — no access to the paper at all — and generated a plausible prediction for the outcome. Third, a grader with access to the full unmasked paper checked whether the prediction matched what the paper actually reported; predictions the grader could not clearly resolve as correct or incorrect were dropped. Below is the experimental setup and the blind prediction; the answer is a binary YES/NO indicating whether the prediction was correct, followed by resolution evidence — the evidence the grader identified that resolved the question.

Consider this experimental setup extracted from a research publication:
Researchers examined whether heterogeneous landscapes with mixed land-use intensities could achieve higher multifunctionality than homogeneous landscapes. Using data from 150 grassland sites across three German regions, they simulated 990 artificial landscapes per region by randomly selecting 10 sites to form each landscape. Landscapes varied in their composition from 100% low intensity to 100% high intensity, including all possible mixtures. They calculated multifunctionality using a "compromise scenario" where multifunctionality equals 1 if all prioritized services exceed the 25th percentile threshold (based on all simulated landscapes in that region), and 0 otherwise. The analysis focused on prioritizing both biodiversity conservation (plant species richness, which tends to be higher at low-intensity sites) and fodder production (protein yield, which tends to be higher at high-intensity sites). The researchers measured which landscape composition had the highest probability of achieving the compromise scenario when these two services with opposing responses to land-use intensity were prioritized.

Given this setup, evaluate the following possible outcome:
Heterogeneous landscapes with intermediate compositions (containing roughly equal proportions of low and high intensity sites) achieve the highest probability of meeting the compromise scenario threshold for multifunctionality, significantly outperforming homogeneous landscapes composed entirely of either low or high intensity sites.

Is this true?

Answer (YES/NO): YES